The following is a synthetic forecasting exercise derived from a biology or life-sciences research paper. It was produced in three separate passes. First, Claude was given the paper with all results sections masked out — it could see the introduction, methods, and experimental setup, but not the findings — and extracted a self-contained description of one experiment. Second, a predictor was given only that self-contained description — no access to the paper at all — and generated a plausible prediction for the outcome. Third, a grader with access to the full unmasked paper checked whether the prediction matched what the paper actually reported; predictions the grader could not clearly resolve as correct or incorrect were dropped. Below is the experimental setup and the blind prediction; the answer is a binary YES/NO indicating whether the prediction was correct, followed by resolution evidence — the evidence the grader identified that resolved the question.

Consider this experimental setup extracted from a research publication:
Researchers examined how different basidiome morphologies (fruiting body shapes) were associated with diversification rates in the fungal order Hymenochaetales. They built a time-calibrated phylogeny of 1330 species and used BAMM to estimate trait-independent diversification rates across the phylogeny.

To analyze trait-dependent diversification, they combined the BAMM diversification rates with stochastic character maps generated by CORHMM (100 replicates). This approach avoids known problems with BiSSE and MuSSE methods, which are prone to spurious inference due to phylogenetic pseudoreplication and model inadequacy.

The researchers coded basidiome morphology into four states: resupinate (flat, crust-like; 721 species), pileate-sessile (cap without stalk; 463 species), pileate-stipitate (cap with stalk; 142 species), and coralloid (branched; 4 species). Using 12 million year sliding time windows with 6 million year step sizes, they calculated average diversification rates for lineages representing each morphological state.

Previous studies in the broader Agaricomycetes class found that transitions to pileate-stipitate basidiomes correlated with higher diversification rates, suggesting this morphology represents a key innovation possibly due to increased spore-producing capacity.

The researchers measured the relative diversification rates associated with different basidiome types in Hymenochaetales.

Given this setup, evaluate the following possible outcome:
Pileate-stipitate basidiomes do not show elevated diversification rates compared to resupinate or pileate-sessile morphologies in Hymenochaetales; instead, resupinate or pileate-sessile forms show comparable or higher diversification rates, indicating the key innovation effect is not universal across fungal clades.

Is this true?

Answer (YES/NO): YES